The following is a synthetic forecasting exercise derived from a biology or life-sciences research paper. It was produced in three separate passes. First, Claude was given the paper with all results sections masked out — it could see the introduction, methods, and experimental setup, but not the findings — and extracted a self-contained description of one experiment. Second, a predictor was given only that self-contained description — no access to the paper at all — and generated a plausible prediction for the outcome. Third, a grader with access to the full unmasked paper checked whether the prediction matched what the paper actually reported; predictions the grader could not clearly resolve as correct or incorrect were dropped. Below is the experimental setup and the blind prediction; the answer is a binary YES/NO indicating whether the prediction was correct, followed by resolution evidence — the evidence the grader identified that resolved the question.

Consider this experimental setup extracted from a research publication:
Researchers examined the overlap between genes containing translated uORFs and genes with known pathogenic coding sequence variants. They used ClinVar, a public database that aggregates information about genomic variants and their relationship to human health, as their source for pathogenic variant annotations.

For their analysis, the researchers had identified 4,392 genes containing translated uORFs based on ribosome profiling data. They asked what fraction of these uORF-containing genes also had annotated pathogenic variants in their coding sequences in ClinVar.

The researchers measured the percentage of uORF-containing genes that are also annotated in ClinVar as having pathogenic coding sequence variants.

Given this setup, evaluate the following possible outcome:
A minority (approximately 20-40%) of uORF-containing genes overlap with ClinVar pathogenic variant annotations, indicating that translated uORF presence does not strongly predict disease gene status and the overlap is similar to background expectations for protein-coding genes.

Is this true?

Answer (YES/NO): YES